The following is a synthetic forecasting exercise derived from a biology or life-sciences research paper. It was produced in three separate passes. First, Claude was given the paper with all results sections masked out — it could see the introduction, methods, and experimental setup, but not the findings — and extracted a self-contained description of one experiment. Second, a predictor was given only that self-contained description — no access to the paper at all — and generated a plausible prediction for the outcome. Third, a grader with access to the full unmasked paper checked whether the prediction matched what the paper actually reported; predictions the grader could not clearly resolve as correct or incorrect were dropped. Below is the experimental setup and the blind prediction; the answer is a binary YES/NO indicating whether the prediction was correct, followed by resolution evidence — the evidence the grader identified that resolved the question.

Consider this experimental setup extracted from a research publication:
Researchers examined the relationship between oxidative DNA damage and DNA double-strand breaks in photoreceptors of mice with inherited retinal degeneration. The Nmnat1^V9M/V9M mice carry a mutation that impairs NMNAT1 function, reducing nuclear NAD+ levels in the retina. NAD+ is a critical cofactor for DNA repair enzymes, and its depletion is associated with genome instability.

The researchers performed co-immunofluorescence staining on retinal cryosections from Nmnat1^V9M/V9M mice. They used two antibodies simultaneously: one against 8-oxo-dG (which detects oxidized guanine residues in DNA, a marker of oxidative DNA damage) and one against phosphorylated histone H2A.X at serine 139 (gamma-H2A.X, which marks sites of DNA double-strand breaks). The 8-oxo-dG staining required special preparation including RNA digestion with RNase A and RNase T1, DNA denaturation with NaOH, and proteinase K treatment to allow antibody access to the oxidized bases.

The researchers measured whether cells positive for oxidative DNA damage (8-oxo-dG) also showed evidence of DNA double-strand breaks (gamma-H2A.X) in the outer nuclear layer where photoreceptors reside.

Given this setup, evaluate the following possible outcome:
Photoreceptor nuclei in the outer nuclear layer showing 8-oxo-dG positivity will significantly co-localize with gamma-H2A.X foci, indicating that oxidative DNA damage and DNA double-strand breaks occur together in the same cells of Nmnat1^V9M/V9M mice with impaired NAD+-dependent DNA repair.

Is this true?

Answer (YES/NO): YES